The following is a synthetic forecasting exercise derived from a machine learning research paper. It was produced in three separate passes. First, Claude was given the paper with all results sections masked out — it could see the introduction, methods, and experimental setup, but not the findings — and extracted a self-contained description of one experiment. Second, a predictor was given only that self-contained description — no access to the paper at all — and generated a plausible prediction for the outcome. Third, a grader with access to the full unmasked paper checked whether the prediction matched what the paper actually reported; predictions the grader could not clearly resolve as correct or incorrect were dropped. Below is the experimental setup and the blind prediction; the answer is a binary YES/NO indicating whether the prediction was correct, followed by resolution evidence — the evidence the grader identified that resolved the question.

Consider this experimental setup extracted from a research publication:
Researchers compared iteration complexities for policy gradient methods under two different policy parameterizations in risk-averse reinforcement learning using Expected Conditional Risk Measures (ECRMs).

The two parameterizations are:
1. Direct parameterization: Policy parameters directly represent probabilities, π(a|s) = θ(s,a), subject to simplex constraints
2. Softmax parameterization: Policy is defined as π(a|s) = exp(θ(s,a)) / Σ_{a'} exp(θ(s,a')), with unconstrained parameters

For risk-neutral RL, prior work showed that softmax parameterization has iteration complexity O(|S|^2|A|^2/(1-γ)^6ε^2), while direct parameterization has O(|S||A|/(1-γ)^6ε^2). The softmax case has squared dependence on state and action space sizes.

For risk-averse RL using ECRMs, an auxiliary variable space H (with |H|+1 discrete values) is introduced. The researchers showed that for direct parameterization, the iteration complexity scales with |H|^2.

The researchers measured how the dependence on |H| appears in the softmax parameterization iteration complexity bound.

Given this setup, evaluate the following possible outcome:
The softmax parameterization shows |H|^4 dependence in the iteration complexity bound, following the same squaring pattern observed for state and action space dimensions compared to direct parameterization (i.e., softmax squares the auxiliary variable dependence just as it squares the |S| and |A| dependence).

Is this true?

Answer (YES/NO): YES